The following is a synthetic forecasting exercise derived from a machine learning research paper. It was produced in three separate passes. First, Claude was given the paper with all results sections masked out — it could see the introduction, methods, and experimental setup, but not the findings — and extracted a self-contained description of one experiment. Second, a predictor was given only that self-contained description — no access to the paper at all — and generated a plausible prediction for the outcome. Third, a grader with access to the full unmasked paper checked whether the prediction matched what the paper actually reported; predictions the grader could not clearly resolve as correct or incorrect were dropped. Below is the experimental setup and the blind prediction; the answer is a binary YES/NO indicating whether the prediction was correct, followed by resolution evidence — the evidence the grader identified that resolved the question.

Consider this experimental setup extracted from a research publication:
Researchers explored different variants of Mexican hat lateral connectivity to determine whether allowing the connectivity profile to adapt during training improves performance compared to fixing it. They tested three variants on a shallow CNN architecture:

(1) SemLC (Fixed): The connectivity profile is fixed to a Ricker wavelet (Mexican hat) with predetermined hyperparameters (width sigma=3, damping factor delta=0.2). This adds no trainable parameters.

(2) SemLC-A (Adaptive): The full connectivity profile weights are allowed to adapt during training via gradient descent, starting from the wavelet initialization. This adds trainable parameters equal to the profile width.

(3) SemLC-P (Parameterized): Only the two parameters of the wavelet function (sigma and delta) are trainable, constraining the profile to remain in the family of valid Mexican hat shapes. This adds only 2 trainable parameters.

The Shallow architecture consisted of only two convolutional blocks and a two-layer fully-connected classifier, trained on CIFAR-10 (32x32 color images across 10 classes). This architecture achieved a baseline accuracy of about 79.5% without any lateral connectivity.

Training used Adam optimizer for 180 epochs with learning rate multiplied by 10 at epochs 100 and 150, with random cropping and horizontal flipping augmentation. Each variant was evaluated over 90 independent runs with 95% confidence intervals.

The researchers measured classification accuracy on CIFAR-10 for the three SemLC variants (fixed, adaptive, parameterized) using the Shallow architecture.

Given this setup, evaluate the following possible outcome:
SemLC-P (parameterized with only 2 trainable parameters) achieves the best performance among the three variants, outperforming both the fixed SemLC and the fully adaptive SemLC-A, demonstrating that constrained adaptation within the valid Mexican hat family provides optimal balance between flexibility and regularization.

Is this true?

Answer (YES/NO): YES